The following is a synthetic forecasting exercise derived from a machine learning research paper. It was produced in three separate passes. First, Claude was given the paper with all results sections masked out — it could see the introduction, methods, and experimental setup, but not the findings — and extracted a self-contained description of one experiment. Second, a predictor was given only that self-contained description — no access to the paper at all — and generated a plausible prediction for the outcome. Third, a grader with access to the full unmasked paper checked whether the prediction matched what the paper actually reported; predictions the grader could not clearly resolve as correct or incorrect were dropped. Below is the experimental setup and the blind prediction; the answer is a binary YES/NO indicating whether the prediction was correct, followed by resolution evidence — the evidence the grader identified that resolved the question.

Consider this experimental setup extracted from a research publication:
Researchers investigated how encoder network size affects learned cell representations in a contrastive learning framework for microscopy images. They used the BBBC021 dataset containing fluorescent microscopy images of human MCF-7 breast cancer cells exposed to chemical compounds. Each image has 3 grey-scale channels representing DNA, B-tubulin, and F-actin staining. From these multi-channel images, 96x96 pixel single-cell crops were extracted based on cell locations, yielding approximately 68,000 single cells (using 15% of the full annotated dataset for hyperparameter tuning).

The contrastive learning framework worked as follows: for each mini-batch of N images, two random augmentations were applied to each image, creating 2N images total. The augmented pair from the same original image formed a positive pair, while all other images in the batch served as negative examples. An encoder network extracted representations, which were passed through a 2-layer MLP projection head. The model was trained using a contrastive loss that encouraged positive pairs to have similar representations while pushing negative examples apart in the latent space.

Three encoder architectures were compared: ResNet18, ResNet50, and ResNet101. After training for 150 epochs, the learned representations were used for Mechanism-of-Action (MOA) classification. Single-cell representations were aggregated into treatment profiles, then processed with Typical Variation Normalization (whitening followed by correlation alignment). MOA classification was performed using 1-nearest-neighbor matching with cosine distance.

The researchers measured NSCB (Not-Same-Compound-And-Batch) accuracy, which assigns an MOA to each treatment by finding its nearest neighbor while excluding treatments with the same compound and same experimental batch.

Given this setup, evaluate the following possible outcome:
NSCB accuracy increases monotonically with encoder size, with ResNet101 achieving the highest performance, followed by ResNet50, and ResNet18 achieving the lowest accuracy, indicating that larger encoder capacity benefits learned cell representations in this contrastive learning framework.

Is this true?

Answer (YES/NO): NO